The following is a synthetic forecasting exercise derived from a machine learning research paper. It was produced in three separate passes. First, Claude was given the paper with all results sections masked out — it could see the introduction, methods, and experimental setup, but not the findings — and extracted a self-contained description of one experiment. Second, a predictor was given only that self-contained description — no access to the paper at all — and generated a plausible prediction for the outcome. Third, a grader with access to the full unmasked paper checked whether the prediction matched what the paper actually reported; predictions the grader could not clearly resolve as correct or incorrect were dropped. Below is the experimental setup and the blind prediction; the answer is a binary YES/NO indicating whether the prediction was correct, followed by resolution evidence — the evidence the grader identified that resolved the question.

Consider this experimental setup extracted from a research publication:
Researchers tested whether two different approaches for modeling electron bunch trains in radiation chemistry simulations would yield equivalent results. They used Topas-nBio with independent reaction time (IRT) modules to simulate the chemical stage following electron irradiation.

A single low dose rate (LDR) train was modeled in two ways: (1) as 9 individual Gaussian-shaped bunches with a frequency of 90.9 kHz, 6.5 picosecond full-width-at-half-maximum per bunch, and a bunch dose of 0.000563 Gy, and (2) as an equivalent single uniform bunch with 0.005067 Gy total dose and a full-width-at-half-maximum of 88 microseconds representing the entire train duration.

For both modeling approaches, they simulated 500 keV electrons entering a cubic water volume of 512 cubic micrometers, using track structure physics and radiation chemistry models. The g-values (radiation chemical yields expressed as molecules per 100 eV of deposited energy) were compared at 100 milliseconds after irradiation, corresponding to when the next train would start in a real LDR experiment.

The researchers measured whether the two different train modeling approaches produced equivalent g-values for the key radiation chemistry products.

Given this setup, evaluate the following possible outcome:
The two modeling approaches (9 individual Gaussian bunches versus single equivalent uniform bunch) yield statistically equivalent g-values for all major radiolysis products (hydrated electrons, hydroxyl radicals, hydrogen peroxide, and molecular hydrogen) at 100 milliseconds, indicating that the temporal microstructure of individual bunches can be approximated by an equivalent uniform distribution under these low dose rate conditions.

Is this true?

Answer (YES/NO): NO